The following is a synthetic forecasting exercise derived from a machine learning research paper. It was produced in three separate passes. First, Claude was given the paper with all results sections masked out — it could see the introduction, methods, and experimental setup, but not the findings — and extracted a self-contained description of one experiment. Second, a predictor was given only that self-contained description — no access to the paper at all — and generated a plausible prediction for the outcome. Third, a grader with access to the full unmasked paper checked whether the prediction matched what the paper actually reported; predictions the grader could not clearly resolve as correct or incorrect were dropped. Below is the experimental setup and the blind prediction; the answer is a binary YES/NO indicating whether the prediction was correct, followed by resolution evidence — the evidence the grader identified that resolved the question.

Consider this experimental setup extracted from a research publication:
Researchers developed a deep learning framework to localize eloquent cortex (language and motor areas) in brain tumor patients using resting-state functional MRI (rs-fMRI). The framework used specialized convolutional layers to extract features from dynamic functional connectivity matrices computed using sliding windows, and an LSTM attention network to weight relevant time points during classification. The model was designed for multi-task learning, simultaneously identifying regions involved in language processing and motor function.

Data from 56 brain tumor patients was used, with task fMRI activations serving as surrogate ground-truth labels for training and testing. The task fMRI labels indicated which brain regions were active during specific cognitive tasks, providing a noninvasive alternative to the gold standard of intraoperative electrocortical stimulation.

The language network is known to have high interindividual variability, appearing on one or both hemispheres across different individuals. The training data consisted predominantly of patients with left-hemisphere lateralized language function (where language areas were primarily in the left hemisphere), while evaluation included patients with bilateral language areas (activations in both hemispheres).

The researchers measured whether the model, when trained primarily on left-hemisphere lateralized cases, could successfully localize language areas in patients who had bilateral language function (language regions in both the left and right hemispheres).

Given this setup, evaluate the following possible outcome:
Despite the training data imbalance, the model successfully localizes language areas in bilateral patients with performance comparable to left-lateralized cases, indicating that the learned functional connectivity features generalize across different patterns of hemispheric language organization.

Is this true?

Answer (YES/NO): NO